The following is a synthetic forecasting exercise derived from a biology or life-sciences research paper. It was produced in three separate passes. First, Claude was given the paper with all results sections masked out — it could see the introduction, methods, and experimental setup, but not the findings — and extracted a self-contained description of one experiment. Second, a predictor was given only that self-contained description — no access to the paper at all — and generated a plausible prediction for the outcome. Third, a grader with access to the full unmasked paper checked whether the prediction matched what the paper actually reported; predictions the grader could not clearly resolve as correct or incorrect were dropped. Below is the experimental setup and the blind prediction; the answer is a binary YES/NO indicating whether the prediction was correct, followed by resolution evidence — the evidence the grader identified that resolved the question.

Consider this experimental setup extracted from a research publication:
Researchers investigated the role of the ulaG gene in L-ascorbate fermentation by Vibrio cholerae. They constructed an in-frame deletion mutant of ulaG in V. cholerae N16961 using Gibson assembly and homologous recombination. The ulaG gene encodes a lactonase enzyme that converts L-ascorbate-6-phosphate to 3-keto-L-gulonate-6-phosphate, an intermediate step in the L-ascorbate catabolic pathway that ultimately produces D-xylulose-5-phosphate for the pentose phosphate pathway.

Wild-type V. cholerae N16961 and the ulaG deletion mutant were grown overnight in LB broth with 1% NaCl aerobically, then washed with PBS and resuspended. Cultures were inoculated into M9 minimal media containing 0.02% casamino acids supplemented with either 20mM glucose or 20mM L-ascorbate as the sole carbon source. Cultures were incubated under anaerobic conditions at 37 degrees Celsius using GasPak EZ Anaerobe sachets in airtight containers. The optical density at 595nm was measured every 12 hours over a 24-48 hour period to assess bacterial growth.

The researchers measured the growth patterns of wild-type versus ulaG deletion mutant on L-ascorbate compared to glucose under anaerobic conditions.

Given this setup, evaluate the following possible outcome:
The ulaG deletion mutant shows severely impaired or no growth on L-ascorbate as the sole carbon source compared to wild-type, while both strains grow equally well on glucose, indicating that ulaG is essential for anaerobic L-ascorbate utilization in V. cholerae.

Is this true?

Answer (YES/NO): YES